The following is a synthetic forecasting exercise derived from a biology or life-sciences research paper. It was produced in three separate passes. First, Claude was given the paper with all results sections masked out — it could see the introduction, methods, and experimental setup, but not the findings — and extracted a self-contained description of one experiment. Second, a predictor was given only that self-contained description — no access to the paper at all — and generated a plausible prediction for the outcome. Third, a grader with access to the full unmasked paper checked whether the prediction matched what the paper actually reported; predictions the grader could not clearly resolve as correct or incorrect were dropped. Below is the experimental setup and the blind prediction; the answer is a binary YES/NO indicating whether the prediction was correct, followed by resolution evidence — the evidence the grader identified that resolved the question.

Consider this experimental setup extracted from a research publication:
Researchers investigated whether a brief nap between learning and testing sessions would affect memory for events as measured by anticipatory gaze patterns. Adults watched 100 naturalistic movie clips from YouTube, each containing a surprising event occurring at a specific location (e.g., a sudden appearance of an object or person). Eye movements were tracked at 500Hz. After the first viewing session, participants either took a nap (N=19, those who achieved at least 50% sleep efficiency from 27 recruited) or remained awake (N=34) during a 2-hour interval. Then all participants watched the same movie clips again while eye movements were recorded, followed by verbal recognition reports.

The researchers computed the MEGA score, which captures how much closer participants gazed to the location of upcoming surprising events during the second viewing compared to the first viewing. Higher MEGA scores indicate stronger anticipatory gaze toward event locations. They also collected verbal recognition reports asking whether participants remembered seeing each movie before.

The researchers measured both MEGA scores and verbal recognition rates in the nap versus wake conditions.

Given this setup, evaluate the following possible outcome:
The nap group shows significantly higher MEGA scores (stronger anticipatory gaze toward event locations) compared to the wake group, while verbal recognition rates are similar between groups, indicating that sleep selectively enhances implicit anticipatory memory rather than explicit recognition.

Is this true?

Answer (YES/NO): YES